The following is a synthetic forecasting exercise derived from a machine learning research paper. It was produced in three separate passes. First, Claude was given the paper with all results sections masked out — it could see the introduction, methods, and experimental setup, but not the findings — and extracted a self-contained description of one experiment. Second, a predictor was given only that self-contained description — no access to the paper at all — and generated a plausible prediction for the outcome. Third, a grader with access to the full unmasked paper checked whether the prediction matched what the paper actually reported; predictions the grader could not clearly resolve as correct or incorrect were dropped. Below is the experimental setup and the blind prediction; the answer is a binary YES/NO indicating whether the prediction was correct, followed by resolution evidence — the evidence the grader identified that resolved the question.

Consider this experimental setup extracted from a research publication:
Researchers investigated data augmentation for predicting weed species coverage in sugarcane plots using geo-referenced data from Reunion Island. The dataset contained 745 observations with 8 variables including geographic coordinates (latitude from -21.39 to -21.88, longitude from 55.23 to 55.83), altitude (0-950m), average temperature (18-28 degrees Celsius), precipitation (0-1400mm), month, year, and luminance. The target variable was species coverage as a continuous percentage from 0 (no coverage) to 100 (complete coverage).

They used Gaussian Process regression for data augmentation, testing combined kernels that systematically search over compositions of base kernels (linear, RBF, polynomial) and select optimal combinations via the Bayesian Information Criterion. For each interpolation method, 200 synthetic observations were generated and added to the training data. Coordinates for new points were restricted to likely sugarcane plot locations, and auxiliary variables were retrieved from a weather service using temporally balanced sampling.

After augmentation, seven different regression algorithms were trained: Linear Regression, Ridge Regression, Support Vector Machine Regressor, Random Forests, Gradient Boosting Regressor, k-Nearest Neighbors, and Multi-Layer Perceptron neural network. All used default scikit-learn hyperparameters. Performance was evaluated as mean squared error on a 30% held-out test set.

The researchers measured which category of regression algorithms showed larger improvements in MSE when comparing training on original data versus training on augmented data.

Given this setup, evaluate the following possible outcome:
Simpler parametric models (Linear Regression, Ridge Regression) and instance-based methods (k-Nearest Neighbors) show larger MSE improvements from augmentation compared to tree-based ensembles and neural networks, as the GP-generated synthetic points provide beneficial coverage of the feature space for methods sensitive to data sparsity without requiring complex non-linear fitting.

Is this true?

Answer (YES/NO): NO